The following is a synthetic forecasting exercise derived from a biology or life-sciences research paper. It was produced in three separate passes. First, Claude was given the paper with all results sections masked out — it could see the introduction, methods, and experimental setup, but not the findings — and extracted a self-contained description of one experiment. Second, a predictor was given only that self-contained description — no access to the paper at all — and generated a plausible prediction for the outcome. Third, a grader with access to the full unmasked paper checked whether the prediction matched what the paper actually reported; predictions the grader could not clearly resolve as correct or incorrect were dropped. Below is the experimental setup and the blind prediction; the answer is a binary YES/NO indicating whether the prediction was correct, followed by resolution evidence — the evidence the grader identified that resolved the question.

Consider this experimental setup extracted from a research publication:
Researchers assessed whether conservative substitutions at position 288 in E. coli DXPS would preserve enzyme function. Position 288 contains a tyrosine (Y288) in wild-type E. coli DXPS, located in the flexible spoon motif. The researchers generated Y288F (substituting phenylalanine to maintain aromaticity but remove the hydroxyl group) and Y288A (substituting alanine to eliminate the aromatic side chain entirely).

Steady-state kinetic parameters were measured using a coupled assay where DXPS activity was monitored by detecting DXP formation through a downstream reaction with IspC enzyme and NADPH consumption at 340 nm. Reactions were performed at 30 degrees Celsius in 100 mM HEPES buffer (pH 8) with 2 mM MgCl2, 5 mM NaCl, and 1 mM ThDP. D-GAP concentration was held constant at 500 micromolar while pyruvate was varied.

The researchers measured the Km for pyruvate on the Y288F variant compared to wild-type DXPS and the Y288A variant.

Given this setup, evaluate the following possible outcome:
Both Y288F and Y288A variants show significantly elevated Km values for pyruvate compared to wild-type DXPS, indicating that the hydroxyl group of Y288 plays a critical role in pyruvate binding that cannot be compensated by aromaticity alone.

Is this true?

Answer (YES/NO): NO